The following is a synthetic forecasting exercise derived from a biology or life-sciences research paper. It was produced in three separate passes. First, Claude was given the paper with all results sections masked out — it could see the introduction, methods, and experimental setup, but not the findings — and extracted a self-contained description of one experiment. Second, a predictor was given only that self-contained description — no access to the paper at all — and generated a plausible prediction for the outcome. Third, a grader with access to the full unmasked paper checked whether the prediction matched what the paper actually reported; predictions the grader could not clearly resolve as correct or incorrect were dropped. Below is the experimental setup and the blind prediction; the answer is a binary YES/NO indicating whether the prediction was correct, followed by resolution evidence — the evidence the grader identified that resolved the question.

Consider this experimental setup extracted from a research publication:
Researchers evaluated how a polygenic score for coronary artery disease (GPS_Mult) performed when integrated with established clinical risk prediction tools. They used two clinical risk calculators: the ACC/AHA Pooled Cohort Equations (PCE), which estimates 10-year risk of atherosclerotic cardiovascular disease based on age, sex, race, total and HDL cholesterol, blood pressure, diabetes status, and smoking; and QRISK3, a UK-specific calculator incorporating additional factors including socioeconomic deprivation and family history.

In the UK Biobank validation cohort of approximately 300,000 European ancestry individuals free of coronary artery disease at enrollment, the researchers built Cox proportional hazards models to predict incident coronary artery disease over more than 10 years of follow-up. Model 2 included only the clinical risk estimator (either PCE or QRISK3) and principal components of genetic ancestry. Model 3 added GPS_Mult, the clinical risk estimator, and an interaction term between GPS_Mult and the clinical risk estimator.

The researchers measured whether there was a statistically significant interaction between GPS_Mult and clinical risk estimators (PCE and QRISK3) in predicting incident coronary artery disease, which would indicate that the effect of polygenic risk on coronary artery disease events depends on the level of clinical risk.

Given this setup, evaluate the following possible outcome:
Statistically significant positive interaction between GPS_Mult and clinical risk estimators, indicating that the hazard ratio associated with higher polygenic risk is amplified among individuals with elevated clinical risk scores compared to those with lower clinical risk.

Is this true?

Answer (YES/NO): NO